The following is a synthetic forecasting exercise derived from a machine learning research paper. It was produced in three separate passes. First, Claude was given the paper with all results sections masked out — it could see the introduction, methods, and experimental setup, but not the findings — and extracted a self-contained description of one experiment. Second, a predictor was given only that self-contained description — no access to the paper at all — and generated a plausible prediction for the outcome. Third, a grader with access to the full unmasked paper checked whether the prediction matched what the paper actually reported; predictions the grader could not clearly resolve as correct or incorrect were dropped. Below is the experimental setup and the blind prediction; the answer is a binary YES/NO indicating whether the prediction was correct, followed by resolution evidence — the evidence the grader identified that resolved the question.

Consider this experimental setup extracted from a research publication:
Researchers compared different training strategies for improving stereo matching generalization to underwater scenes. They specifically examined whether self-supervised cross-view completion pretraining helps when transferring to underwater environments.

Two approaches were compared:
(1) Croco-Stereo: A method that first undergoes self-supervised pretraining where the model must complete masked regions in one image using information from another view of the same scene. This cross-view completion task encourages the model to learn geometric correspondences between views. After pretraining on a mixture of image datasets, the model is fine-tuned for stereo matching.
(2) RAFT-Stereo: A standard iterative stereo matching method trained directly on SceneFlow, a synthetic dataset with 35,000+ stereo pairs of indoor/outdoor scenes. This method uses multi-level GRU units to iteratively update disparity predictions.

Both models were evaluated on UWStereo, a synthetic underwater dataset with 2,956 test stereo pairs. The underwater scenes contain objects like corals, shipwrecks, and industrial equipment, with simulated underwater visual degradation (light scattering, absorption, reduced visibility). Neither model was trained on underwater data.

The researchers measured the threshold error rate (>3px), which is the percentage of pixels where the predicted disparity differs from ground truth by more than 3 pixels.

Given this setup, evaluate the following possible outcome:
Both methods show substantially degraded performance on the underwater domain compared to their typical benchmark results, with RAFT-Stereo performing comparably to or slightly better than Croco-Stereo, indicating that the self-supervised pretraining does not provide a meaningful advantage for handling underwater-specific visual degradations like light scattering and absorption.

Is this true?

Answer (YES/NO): YES